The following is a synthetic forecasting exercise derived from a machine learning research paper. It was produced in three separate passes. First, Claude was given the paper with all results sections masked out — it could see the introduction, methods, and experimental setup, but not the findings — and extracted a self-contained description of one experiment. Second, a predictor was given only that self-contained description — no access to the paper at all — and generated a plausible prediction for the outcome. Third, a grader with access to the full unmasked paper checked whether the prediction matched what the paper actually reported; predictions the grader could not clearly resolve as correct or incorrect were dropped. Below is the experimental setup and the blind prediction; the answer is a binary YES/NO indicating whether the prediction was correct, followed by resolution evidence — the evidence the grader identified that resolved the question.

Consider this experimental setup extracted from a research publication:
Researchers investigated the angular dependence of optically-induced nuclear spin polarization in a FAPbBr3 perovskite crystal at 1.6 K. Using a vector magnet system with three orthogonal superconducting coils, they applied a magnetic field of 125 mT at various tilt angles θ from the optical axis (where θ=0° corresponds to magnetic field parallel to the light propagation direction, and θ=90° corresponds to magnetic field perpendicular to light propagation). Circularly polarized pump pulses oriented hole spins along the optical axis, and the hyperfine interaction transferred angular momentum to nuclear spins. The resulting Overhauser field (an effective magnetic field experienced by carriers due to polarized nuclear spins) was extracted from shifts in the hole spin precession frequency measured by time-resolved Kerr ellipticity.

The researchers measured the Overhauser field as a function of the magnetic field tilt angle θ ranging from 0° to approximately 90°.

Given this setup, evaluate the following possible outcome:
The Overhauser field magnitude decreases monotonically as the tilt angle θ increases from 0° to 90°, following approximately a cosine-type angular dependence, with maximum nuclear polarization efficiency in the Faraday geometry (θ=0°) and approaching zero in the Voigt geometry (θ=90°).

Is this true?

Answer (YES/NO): YES